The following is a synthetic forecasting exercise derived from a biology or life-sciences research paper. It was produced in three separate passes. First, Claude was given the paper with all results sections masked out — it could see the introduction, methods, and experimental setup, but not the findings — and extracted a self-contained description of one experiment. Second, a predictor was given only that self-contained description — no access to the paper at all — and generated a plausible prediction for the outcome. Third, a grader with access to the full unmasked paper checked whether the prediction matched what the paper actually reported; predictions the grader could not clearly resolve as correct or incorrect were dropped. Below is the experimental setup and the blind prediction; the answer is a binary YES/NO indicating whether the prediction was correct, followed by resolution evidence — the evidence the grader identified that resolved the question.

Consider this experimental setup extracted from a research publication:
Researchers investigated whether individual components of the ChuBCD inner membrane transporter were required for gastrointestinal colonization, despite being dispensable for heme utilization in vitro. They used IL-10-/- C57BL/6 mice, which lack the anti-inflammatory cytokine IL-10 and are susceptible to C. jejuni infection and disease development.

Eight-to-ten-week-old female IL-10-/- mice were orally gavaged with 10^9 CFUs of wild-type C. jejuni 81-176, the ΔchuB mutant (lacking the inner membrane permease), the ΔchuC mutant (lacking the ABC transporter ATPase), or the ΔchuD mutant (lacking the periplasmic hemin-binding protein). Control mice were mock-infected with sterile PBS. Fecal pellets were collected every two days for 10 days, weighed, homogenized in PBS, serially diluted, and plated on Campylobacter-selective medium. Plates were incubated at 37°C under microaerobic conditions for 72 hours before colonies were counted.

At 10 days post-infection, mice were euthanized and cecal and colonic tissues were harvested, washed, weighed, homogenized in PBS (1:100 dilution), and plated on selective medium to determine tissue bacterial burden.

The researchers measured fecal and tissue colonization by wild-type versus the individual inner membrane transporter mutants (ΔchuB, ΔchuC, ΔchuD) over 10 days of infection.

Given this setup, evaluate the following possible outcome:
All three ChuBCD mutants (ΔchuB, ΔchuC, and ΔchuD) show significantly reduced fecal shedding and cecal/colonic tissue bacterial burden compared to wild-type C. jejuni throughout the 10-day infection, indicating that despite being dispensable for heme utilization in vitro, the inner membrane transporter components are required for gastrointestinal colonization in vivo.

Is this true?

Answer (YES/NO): NO